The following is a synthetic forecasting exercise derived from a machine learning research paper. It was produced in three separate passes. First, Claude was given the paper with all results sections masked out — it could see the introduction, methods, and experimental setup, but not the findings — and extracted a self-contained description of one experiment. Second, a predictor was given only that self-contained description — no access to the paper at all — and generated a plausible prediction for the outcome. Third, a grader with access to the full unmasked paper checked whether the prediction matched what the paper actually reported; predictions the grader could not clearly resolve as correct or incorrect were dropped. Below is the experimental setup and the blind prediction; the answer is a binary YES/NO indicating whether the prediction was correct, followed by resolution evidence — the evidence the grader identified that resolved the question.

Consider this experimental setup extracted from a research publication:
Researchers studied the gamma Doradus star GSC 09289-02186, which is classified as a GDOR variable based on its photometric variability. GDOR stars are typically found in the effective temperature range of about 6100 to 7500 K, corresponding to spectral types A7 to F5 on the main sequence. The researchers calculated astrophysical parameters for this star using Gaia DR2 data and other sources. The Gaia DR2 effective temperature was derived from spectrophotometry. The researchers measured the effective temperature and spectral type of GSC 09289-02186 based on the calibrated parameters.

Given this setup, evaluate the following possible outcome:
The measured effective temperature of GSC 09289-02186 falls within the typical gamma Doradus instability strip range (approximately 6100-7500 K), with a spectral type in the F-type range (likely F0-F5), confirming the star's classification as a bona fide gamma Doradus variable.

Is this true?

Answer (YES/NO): NO